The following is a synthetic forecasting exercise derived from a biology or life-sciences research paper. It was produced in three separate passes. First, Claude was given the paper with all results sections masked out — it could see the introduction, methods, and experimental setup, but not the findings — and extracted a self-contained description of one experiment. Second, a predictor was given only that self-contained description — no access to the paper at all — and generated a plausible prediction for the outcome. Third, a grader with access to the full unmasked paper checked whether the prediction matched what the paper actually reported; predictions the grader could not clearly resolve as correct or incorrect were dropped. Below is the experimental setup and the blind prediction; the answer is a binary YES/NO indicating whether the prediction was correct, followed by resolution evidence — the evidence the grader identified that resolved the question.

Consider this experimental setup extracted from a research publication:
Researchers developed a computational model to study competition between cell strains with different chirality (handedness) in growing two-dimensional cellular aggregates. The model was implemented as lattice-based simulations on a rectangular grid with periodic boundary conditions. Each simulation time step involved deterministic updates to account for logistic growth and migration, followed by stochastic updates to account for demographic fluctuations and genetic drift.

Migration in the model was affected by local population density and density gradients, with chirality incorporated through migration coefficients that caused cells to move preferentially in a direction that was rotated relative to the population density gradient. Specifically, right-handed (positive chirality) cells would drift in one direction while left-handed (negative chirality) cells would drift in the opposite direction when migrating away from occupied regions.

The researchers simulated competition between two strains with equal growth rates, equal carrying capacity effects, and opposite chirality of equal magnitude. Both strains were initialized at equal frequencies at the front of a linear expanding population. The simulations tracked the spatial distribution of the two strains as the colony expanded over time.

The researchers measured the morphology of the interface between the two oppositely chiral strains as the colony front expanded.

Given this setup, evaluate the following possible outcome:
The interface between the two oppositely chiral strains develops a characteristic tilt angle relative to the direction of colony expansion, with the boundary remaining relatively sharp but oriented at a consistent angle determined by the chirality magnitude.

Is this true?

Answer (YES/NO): NO